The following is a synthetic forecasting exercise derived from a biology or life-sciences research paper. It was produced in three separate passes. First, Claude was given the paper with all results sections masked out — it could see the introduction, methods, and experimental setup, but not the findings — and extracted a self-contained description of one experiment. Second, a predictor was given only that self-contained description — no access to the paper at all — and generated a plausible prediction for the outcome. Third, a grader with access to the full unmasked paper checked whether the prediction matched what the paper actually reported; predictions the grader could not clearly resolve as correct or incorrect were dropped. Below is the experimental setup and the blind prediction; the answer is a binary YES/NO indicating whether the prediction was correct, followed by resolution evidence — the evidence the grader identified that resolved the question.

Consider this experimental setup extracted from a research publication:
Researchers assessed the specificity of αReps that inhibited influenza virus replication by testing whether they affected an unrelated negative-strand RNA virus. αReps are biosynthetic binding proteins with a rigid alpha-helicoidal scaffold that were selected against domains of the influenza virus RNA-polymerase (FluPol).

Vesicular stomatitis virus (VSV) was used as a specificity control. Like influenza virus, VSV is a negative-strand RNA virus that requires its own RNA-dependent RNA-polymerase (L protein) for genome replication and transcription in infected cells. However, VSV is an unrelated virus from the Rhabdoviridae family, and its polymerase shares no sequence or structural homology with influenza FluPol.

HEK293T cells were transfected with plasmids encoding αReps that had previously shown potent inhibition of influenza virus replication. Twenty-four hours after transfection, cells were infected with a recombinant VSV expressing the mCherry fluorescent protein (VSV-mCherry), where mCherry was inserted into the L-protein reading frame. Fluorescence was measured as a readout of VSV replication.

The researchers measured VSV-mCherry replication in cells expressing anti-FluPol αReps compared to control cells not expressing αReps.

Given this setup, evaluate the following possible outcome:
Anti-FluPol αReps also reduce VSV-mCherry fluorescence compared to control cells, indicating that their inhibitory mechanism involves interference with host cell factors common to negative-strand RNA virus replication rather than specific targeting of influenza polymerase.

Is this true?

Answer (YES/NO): NO